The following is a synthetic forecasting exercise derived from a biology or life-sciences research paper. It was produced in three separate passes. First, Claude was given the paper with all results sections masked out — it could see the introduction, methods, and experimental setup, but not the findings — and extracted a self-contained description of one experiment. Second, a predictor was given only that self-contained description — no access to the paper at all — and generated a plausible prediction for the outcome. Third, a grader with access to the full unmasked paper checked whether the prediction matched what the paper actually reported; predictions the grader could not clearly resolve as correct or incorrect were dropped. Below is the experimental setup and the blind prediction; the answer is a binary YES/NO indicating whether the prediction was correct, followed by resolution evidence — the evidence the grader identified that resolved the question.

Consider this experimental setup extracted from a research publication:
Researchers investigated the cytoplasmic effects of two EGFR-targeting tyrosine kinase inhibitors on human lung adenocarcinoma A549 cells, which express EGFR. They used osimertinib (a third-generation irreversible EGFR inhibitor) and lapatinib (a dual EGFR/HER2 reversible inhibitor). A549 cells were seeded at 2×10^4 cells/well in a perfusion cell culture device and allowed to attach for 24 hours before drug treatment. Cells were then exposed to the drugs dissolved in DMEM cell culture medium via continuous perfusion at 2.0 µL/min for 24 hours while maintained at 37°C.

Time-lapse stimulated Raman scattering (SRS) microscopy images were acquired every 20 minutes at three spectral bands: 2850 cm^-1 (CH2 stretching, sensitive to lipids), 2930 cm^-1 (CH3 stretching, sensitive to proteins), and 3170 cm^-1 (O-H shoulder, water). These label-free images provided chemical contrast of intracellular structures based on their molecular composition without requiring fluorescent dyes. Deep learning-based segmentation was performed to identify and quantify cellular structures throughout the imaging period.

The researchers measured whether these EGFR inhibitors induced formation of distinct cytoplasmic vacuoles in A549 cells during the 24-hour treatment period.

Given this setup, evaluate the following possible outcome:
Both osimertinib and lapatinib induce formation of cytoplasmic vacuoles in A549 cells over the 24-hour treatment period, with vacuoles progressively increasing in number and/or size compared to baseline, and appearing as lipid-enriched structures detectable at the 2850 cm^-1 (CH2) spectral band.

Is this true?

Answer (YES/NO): NO